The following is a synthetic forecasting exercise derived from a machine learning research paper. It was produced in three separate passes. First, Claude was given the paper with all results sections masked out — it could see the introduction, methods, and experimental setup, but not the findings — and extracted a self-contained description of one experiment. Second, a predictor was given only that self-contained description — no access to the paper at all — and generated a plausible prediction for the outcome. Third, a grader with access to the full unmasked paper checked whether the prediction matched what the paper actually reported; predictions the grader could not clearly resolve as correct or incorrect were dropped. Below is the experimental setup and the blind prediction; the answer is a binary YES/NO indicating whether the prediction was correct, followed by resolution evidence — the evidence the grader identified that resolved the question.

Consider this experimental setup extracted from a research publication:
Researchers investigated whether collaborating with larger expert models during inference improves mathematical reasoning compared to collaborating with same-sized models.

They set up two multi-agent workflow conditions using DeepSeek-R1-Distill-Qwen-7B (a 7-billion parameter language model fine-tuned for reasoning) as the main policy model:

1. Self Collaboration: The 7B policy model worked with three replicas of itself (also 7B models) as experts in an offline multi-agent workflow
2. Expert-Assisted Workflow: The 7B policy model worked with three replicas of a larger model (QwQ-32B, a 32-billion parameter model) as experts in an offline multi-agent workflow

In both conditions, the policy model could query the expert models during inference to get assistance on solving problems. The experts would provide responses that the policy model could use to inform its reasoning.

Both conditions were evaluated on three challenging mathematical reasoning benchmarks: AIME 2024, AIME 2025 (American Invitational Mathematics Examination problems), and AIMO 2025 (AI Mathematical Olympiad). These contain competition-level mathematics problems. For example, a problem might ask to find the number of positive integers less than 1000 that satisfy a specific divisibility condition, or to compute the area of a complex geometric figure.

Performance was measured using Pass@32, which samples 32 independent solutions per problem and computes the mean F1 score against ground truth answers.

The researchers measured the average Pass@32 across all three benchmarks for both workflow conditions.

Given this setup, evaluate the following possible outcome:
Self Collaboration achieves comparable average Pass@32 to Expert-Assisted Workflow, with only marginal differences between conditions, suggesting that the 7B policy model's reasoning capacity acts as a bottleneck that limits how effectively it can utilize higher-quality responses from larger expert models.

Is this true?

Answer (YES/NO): NO